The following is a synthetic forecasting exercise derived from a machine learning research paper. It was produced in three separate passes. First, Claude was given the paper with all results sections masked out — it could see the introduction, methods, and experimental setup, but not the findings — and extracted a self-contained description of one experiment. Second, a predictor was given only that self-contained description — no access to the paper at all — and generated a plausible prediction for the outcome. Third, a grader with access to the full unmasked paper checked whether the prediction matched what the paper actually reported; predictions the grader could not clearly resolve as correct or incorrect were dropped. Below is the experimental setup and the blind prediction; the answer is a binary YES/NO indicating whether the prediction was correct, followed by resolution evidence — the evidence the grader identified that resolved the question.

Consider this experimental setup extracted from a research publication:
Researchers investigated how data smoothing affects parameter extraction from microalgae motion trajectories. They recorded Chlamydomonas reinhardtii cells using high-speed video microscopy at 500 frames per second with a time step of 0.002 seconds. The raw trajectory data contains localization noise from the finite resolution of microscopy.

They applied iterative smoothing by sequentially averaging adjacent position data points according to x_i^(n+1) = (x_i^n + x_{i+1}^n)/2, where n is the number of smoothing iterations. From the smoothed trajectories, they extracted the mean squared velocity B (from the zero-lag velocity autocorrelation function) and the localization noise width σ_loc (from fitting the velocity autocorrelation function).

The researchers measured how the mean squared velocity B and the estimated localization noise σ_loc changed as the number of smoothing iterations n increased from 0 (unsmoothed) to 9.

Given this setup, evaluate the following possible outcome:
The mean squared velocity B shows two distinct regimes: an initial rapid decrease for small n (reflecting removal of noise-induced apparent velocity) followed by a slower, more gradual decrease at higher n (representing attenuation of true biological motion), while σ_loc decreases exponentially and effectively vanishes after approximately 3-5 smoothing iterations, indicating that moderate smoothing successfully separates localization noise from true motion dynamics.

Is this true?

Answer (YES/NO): NO